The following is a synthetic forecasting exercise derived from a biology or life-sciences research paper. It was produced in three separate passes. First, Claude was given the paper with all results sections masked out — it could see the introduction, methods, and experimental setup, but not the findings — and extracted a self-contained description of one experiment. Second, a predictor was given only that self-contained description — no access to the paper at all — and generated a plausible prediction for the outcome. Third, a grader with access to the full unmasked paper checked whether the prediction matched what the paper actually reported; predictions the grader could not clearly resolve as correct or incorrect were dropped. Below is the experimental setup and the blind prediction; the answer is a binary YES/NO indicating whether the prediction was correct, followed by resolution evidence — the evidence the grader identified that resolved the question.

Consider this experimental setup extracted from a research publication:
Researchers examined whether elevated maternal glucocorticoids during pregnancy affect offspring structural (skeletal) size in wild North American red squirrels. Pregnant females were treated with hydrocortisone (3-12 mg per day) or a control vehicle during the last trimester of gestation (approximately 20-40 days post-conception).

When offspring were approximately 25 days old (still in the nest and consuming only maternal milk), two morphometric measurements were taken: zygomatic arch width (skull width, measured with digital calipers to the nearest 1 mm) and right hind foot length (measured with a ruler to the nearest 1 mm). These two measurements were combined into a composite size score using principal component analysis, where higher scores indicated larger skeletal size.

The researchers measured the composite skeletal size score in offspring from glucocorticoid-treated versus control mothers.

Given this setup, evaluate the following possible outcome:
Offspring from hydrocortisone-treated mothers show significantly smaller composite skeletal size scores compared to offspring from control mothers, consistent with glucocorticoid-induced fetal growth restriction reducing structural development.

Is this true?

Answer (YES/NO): NO